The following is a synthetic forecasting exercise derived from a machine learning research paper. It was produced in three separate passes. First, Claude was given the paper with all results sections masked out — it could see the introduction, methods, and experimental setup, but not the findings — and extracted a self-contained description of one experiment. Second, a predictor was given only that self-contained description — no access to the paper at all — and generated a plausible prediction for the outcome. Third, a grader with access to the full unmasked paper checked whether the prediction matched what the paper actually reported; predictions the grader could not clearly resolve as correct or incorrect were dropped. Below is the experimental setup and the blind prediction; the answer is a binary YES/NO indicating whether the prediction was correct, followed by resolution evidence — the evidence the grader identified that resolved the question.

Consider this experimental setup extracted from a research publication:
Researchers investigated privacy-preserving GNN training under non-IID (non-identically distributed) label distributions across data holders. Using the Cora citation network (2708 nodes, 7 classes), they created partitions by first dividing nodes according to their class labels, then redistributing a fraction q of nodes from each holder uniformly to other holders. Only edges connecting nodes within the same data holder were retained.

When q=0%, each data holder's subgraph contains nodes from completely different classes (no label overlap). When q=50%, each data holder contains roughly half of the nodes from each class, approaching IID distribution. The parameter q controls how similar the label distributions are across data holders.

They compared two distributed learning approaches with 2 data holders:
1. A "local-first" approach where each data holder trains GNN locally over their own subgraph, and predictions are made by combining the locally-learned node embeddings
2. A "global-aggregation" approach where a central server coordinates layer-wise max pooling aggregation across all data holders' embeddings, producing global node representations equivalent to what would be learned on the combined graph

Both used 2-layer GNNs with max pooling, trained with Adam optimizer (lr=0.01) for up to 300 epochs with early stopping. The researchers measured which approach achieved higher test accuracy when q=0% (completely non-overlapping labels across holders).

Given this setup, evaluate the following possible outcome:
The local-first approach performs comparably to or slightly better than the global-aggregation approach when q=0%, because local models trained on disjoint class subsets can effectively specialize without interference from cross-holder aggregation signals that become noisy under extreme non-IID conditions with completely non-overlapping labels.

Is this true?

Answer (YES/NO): NO